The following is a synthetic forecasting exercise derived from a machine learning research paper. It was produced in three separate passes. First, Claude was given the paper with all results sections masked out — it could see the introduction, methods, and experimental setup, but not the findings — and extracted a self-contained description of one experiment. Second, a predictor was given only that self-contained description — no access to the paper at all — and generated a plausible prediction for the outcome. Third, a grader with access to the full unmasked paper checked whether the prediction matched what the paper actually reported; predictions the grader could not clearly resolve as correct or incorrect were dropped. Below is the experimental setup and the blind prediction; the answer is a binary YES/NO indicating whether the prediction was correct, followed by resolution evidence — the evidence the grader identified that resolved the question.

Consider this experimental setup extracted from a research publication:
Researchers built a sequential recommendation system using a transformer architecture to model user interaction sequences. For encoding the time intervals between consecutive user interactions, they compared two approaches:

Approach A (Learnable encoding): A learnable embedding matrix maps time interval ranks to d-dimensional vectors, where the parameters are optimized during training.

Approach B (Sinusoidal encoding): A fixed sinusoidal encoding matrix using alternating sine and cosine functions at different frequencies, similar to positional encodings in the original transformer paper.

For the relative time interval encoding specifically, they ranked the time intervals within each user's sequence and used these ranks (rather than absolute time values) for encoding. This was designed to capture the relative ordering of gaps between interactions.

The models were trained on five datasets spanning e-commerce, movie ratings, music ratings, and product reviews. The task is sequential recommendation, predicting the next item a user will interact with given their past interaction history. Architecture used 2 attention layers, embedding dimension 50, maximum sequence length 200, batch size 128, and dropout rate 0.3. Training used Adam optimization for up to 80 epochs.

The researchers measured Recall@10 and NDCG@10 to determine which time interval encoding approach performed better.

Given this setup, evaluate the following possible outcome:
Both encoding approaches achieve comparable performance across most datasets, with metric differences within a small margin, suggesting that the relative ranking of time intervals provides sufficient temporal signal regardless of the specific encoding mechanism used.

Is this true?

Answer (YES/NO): NO